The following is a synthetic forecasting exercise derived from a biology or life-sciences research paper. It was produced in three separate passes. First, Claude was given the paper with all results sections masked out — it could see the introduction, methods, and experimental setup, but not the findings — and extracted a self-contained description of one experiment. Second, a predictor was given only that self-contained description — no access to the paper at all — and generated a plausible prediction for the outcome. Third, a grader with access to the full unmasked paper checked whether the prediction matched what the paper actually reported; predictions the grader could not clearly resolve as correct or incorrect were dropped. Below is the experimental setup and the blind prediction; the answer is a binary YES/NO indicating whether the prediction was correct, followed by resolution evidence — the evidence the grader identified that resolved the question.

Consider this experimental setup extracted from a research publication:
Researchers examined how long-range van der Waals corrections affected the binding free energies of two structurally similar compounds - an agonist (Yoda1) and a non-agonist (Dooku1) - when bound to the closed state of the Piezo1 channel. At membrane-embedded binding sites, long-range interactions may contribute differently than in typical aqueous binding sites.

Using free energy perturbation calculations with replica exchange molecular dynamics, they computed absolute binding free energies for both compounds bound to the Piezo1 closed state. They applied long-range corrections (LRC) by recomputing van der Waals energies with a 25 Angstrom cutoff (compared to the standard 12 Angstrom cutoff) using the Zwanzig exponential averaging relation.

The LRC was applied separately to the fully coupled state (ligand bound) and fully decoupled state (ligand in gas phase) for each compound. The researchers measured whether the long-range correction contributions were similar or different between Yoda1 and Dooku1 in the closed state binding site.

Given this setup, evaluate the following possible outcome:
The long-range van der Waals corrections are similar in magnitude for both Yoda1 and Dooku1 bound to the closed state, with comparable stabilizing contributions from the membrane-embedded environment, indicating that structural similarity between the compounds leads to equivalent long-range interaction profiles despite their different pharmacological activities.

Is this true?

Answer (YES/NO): YES